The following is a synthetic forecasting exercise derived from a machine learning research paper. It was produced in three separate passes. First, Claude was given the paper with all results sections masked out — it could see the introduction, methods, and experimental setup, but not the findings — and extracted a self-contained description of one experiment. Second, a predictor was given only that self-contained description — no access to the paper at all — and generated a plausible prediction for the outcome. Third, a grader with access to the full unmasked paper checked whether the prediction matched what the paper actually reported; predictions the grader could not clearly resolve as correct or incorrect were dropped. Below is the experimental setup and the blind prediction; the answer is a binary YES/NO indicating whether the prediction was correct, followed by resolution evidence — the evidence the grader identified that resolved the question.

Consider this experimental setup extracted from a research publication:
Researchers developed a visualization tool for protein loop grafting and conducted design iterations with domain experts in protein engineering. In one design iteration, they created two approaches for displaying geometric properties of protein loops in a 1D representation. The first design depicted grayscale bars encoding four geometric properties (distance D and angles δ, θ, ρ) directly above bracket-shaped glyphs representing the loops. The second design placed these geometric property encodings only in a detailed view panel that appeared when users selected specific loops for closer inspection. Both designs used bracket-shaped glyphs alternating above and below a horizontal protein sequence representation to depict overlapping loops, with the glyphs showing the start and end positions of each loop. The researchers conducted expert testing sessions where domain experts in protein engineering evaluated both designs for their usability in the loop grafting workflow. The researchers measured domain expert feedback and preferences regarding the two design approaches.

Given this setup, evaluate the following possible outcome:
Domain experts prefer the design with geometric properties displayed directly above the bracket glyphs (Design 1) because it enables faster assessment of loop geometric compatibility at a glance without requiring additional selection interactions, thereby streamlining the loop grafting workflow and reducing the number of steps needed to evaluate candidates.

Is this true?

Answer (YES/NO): NO